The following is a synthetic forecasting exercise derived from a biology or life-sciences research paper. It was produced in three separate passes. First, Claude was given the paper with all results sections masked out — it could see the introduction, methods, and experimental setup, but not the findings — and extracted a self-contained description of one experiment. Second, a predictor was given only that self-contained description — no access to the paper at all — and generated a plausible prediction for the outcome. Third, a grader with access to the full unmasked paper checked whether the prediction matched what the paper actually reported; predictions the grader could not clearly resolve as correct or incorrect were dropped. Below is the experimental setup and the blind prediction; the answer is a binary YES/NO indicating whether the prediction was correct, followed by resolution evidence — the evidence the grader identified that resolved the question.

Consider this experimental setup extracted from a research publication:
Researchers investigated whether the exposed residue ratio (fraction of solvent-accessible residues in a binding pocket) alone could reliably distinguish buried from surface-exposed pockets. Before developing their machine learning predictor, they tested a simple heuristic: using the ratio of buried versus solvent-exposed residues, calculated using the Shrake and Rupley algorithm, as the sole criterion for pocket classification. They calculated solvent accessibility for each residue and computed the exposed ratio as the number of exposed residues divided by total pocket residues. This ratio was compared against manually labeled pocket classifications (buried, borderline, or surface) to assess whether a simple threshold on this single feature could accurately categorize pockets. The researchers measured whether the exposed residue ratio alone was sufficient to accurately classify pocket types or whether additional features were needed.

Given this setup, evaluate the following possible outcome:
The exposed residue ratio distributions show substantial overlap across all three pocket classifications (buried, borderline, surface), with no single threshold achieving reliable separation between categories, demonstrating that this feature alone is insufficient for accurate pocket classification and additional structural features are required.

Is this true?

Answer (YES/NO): NO